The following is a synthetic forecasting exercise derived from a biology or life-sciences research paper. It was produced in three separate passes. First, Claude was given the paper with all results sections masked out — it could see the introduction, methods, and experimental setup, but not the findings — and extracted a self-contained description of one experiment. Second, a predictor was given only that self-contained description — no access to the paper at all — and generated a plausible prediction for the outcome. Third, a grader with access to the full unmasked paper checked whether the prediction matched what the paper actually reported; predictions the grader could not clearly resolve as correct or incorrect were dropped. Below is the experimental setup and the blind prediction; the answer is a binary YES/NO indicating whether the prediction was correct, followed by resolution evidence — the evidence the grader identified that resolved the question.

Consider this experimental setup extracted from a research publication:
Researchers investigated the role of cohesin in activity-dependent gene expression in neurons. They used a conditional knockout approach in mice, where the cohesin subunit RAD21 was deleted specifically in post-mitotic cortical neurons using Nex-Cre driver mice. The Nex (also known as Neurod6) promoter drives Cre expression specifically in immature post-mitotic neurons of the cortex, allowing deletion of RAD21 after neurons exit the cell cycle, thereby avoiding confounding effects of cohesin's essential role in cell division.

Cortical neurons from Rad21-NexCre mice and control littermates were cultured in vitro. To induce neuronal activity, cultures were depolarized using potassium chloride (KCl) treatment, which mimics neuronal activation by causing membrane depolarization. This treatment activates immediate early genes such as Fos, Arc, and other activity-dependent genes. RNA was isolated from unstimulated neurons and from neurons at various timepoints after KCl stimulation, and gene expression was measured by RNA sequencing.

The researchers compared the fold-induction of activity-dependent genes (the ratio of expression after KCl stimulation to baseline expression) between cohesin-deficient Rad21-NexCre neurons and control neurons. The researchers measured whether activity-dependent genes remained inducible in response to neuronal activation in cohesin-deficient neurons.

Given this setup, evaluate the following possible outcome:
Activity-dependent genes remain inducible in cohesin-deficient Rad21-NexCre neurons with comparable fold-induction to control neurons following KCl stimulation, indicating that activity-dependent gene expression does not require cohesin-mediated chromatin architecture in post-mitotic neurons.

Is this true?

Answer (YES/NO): YES